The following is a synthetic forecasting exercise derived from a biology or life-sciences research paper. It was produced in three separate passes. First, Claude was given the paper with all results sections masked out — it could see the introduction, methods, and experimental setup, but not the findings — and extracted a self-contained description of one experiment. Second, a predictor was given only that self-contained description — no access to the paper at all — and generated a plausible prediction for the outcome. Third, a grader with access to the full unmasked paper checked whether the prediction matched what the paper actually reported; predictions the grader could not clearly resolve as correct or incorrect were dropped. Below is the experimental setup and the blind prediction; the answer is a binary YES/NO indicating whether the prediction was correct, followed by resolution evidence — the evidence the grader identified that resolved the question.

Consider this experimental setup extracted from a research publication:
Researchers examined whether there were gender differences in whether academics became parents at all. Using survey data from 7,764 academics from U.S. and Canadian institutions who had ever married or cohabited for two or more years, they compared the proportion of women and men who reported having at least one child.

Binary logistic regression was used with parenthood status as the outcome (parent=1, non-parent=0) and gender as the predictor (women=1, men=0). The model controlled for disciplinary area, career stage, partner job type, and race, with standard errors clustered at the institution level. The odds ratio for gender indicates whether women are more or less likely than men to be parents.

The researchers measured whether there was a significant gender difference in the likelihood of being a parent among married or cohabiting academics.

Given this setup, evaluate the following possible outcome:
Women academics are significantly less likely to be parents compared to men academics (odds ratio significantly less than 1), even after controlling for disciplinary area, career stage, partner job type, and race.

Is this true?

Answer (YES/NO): YES